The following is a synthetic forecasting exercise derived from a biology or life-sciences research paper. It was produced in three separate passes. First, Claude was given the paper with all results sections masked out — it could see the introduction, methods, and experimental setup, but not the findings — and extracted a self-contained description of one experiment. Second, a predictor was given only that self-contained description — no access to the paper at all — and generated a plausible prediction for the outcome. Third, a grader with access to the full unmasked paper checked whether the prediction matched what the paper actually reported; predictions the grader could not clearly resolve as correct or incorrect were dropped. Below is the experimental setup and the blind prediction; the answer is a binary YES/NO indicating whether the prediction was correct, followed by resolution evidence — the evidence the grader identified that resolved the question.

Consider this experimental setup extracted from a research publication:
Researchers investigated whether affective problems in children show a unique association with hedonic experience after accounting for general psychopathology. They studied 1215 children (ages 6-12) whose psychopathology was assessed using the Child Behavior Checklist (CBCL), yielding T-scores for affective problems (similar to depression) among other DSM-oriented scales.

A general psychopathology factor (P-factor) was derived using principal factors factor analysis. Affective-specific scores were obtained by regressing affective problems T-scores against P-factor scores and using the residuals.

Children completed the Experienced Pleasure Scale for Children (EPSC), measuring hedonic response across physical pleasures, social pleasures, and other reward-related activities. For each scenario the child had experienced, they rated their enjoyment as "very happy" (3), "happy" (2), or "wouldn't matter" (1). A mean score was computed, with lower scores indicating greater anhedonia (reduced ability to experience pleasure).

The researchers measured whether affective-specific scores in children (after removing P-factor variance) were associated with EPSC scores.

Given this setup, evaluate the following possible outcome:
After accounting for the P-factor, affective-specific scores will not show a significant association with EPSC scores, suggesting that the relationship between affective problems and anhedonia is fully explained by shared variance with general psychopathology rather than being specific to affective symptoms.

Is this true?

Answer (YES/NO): YES